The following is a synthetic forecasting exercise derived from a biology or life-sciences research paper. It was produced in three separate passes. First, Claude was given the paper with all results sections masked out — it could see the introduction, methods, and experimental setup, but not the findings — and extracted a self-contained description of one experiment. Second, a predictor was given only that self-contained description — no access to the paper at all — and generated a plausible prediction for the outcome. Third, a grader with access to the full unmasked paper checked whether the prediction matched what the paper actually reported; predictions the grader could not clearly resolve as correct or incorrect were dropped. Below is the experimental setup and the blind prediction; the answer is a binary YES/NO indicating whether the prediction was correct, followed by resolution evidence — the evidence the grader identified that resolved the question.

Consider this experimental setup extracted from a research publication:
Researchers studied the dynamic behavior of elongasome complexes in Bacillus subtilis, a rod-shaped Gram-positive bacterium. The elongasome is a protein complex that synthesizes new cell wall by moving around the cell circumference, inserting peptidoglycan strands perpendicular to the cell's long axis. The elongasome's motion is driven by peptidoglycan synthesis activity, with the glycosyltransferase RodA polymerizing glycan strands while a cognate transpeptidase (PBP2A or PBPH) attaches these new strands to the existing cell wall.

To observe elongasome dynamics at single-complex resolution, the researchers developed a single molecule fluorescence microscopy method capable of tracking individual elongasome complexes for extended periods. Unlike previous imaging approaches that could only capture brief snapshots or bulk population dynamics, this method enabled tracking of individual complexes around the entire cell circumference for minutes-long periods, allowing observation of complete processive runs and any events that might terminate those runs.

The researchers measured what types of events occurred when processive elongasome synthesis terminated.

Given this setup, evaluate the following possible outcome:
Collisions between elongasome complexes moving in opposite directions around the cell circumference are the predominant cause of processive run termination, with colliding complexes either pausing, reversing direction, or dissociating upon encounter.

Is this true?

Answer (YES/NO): NO